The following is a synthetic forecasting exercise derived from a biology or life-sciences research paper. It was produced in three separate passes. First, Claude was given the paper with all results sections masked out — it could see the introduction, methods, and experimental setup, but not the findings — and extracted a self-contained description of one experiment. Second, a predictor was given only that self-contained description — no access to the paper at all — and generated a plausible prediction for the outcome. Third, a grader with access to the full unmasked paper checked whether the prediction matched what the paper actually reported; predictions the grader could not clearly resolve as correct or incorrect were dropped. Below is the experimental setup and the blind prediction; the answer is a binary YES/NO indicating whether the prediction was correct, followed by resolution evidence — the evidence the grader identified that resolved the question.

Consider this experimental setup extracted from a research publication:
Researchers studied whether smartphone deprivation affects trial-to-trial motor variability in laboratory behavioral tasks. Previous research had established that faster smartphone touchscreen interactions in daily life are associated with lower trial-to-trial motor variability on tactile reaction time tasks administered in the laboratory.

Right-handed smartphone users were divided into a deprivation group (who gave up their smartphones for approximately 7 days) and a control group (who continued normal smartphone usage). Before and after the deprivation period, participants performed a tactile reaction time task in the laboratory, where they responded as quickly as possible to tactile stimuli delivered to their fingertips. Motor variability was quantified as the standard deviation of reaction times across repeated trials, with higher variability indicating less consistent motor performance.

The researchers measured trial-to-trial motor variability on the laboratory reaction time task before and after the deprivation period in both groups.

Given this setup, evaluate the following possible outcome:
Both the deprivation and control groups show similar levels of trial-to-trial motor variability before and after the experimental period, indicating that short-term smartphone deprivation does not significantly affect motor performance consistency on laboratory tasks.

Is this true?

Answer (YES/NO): NO